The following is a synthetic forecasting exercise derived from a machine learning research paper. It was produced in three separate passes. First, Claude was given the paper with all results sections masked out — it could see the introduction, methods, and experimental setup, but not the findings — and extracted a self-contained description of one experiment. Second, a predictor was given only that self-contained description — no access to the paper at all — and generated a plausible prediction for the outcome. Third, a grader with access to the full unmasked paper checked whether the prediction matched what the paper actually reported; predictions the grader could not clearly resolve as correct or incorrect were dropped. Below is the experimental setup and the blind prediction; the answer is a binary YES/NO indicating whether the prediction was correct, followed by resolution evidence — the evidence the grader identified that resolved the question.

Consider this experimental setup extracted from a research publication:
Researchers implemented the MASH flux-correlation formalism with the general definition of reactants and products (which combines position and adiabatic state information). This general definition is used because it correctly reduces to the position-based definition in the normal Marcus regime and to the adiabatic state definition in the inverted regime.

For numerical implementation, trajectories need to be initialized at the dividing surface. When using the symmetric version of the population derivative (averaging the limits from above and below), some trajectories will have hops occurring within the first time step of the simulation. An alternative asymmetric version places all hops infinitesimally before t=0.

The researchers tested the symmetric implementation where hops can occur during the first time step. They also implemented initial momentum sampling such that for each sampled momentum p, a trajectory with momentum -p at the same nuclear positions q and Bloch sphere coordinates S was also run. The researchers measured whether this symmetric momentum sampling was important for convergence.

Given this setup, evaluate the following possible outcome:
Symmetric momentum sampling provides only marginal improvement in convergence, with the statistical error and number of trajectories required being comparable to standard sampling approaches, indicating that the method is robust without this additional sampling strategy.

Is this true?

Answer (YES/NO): NO